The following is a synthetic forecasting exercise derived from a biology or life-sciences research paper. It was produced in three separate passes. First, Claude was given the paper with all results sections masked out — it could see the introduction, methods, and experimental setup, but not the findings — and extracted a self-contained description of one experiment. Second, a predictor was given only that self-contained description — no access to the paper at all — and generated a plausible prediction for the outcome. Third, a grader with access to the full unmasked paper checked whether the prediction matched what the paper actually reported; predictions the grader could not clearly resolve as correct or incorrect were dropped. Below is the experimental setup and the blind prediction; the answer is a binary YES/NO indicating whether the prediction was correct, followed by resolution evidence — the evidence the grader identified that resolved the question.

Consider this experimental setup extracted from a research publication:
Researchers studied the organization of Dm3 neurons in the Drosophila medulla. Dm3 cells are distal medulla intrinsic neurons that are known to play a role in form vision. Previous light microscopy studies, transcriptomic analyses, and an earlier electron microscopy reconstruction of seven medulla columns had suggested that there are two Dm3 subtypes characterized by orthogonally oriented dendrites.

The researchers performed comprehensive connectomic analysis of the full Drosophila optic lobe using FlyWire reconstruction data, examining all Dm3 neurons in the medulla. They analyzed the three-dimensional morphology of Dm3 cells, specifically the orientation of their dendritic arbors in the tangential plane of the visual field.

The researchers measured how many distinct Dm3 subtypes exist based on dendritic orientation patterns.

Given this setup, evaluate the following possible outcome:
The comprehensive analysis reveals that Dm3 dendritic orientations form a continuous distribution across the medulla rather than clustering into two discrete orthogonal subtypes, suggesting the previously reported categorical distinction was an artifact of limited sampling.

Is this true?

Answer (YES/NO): NO